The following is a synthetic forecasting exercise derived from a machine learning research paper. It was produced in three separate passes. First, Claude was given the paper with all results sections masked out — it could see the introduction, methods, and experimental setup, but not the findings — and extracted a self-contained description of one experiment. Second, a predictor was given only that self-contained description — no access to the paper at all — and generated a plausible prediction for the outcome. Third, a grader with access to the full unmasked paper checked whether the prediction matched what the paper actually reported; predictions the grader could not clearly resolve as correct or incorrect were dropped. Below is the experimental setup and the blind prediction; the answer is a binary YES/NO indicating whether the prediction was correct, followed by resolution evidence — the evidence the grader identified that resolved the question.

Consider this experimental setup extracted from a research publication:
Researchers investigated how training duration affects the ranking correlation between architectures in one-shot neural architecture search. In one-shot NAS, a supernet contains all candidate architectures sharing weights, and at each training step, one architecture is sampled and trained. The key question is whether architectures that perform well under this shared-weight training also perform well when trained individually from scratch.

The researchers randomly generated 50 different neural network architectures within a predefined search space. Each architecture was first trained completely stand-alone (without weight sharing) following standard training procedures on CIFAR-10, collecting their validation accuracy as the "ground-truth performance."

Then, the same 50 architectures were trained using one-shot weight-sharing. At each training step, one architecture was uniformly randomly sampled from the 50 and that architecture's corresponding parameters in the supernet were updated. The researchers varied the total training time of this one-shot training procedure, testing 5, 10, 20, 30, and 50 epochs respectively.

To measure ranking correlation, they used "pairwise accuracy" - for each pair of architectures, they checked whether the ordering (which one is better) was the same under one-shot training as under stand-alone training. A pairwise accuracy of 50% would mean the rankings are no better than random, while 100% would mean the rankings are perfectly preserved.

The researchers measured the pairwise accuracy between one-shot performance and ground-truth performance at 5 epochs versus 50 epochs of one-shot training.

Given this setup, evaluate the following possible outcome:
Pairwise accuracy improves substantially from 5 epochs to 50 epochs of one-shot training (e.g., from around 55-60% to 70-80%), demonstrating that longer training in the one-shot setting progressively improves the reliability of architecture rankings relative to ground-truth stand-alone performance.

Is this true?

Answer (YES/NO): YES